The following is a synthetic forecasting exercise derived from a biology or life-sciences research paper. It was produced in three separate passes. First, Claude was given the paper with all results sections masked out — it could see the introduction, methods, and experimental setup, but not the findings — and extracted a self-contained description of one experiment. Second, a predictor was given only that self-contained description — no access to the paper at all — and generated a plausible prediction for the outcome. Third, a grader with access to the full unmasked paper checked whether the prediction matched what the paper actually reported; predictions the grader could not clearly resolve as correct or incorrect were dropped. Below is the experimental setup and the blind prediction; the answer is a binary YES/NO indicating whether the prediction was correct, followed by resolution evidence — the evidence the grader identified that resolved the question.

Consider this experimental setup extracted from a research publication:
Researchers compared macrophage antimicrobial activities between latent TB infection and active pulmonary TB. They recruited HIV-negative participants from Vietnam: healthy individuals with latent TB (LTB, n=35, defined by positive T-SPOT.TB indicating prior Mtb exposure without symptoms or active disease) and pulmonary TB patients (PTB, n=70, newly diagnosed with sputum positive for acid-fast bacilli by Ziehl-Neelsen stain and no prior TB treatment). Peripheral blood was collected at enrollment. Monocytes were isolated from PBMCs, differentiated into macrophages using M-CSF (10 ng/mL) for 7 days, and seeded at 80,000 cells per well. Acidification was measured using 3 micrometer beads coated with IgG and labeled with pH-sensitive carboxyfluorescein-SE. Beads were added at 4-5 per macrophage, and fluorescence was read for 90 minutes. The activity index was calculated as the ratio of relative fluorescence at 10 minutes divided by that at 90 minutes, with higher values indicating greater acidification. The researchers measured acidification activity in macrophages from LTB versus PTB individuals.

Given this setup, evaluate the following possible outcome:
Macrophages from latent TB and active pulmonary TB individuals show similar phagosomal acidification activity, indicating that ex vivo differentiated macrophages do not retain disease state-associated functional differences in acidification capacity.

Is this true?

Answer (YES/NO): YES